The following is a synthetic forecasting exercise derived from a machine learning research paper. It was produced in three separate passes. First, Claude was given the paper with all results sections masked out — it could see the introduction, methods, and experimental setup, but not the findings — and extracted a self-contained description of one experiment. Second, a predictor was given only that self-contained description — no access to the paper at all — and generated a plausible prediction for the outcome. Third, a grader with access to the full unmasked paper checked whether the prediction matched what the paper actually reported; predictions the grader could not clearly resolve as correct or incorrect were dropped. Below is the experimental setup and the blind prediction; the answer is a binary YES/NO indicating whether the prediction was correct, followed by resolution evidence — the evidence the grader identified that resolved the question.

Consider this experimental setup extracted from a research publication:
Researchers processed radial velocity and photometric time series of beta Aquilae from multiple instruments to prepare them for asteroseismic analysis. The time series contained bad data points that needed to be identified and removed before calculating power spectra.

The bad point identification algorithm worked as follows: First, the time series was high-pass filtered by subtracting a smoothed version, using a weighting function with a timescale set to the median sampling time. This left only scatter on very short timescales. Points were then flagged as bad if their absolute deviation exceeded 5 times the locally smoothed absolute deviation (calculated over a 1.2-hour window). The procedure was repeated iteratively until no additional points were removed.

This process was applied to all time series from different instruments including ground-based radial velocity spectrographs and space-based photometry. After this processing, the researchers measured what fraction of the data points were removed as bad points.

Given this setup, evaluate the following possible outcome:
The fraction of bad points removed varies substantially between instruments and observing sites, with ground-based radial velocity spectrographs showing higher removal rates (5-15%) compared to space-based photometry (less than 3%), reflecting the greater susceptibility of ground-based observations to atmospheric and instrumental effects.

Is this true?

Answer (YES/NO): NO